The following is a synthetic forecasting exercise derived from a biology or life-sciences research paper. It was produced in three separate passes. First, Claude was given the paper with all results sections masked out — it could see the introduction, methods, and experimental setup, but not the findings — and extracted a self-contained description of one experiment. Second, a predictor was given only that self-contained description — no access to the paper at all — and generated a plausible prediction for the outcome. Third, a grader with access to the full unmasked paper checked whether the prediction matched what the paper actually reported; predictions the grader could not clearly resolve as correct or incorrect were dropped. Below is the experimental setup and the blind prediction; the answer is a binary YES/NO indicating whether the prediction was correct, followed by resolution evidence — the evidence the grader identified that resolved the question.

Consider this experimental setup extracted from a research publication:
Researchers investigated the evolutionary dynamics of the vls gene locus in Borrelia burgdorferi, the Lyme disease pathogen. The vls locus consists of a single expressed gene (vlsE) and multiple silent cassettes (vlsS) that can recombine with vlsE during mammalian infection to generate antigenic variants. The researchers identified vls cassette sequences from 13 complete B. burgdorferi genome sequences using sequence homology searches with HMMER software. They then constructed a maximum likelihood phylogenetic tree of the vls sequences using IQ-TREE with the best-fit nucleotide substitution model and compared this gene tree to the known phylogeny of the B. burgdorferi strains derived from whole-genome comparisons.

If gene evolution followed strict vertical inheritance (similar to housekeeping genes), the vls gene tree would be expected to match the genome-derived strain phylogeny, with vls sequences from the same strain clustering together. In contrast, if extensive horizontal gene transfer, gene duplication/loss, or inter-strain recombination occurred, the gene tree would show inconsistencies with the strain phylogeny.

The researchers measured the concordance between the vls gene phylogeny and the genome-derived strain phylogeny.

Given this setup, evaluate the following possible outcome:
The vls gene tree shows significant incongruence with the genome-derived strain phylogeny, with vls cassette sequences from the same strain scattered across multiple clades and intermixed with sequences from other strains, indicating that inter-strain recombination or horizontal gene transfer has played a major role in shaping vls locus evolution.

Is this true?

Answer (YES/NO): NO